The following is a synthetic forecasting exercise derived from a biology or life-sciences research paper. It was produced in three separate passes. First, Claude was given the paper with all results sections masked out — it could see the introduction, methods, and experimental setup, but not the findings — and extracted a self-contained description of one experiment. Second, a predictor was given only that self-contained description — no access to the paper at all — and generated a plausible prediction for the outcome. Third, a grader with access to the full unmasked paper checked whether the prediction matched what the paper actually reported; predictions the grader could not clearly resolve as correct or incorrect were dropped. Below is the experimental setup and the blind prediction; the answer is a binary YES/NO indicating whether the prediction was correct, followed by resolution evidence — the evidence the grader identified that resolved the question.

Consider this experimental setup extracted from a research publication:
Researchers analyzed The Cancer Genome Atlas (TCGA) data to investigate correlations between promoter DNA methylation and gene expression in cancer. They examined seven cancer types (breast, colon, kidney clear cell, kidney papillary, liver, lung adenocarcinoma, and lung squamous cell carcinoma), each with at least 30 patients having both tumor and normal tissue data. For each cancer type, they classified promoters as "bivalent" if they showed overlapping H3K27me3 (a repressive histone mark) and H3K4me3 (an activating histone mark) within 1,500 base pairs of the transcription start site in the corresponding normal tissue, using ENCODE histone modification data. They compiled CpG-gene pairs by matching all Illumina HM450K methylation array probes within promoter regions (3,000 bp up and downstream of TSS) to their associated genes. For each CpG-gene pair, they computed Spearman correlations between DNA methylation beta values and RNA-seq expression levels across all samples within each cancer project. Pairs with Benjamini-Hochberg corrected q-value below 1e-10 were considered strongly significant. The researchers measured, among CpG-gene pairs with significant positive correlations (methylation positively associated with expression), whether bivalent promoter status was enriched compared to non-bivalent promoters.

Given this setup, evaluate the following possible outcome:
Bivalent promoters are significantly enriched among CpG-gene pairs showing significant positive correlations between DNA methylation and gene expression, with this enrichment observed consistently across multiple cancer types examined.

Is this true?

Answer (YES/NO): YES